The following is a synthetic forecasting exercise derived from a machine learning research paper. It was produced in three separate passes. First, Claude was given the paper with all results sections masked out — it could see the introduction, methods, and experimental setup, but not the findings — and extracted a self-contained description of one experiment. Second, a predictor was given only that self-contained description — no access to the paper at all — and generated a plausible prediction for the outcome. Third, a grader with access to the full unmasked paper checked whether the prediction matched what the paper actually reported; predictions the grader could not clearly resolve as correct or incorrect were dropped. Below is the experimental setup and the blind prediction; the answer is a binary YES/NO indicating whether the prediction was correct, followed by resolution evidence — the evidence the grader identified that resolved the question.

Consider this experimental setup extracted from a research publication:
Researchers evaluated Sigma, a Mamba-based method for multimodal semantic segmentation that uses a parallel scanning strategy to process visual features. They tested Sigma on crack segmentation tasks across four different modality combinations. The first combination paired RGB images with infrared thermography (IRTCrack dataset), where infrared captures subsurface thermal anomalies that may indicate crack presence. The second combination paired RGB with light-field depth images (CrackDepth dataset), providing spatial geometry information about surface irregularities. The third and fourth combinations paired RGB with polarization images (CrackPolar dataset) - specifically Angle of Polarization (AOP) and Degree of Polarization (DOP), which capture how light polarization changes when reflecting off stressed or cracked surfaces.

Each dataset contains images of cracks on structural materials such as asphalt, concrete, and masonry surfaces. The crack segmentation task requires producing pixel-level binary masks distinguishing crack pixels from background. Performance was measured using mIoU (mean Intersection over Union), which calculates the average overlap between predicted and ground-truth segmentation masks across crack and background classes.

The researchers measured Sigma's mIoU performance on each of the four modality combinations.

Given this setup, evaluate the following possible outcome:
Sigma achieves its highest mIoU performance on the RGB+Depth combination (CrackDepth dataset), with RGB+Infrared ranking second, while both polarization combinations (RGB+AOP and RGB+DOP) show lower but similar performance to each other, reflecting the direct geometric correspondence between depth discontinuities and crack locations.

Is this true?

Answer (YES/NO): NO